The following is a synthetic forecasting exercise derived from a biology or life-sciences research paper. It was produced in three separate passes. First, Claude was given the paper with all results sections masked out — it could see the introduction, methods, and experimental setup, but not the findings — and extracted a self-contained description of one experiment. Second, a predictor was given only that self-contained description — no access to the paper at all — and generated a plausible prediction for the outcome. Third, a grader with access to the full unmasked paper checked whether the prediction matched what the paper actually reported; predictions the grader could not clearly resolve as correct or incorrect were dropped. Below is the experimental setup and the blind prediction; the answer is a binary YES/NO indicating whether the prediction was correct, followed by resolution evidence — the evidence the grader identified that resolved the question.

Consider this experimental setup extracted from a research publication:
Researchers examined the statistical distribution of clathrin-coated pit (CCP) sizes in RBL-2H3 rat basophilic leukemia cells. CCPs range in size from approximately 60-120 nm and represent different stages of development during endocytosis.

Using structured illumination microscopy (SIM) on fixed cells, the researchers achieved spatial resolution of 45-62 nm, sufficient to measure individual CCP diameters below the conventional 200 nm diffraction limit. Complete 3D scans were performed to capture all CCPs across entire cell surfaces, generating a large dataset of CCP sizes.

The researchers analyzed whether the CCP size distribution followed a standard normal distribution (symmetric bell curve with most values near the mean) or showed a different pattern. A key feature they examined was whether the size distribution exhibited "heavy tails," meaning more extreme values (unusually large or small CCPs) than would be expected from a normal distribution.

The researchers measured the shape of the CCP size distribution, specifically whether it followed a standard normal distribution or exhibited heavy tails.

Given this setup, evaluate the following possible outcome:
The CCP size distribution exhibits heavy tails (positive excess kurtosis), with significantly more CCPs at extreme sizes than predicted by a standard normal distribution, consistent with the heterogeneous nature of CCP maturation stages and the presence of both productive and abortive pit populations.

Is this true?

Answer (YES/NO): YES